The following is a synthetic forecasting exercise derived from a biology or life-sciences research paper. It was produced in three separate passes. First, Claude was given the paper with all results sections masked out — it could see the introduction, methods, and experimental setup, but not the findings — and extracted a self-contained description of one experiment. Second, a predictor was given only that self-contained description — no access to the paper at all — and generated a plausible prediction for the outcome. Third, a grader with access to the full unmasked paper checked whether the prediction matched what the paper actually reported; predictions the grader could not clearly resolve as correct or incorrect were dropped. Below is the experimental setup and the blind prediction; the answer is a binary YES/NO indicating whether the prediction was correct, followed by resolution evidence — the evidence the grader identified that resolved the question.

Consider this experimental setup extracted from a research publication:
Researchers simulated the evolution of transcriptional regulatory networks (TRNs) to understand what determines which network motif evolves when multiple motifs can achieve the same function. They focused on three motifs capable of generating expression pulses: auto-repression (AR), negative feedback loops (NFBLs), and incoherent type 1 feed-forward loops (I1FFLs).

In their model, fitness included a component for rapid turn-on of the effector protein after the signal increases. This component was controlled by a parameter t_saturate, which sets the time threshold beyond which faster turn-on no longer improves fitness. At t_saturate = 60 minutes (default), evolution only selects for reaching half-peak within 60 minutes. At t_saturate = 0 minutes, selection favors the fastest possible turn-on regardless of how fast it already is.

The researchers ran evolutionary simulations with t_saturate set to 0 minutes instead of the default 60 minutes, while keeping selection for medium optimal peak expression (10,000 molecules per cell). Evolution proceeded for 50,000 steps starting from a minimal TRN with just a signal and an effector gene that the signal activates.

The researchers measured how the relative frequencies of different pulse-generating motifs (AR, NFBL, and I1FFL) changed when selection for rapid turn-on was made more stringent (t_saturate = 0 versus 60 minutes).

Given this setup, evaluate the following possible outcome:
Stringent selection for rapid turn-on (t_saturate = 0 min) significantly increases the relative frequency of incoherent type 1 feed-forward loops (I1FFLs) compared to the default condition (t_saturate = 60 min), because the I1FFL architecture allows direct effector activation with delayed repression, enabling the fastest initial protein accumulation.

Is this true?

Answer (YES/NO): YES